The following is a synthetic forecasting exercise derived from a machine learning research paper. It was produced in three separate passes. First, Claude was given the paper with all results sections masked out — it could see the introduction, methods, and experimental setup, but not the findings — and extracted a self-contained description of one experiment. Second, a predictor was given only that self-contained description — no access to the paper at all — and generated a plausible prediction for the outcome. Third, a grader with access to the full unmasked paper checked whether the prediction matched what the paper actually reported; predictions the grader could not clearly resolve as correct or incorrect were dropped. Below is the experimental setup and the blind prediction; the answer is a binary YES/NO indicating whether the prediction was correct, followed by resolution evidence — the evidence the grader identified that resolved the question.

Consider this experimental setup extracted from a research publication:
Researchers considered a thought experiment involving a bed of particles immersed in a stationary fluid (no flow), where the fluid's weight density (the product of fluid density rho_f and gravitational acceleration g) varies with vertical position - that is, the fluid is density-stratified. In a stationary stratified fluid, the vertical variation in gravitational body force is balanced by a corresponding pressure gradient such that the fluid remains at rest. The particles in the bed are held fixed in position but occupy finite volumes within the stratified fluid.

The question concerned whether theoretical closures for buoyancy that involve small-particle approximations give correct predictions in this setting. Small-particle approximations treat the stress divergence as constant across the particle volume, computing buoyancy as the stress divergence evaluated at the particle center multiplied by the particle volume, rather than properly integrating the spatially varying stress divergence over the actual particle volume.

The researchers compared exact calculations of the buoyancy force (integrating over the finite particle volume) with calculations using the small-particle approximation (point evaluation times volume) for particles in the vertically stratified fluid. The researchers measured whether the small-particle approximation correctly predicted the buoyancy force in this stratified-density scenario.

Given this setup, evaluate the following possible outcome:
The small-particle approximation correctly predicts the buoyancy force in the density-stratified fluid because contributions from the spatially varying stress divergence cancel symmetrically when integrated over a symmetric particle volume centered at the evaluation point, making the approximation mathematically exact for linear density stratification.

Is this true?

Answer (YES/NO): NO